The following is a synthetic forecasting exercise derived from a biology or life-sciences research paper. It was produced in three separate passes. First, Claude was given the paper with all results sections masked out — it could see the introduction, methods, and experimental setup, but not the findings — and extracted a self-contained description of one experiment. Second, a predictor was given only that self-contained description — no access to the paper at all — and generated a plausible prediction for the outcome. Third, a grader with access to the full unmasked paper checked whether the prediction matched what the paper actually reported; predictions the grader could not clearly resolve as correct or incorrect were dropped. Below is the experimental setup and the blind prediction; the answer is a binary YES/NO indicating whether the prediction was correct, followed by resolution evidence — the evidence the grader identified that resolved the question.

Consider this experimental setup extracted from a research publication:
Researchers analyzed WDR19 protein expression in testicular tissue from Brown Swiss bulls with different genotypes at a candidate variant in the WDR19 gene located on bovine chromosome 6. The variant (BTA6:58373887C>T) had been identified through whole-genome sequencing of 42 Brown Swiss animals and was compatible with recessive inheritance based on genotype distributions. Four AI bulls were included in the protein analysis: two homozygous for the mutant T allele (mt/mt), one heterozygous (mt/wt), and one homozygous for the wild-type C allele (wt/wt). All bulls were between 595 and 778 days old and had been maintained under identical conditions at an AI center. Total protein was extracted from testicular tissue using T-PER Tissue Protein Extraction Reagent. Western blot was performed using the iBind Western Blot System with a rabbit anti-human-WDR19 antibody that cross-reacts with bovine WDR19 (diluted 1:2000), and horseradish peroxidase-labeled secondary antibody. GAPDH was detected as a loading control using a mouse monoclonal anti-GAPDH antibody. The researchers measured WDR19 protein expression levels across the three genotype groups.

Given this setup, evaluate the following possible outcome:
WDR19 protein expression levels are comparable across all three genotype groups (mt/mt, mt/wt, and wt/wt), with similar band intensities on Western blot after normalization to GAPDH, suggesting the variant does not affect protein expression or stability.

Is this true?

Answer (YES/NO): NO